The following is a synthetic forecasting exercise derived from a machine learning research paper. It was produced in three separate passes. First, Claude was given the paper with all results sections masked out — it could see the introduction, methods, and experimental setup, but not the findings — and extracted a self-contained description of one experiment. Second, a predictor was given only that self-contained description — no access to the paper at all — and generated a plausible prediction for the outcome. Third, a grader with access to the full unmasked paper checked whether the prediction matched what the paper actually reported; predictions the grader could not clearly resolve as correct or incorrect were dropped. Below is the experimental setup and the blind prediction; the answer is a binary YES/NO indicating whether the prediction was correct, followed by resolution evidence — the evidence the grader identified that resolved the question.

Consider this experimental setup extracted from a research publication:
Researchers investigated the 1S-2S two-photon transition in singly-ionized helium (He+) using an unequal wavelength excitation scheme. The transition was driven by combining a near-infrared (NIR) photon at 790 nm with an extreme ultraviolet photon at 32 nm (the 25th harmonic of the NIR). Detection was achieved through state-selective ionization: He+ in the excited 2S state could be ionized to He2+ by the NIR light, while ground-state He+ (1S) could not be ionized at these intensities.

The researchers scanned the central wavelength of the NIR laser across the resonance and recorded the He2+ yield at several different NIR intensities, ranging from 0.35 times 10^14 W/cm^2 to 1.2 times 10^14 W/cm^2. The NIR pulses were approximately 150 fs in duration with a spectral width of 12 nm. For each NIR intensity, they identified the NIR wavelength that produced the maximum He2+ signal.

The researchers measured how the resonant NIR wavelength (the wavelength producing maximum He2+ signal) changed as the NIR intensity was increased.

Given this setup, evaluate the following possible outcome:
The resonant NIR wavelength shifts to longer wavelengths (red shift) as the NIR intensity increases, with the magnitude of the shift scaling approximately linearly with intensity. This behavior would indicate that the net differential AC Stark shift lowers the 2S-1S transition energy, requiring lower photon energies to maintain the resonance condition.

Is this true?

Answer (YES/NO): YES